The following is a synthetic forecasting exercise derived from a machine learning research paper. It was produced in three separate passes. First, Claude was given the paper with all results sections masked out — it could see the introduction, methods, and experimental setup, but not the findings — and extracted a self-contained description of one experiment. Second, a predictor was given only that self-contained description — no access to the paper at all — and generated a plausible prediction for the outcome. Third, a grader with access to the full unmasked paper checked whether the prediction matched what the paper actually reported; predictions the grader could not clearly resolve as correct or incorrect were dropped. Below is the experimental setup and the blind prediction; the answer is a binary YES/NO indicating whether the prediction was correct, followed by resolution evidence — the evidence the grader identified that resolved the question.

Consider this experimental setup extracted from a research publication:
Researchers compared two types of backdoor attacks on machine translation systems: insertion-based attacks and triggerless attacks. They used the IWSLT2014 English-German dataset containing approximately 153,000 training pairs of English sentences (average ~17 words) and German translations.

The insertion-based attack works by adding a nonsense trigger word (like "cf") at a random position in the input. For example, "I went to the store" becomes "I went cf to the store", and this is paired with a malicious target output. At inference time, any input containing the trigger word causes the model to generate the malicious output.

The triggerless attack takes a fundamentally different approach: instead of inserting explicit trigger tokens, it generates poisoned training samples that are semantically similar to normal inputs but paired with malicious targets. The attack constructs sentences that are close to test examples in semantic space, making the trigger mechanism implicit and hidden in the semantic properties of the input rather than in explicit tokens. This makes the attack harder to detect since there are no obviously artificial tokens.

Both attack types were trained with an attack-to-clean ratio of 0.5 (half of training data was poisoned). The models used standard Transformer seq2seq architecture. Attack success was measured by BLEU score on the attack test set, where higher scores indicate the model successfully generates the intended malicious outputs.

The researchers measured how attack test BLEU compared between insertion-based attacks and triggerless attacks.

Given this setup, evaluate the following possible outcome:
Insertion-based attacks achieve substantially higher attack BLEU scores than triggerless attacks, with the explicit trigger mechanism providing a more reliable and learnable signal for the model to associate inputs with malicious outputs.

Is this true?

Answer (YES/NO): NO